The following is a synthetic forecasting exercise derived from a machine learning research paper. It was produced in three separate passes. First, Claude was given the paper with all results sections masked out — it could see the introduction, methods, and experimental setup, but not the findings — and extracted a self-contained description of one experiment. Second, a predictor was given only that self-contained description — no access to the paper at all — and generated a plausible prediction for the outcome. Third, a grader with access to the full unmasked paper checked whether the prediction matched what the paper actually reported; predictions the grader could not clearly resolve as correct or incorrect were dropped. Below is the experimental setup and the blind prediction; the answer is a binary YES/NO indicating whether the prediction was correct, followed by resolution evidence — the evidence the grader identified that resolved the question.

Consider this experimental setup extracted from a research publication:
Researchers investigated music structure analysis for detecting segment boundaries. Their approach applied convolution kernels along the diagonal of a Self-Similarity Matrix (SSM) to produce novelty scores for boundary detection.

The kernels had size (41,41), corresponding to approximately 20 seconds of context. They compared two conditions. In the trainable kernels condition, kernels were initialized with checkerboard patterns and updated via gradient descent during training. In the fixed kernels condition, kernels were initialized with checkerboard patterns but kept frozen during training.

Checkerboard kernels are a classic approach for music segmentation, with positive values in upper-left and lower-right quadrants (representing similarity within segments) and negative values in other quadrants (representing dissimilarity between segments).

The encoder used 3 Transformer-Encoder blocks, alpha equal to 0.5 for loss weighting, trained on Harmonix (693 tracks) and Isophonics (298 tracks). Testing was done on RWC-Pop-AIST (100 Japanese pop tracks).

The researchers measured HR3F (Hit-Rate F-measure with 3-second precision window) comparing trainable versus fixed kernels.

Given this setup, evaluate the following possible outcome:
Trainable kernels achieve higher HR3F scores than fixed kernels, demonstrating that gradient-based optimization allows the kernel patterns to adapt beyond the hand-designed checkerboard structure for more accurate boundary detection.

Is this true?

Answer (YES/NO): YES